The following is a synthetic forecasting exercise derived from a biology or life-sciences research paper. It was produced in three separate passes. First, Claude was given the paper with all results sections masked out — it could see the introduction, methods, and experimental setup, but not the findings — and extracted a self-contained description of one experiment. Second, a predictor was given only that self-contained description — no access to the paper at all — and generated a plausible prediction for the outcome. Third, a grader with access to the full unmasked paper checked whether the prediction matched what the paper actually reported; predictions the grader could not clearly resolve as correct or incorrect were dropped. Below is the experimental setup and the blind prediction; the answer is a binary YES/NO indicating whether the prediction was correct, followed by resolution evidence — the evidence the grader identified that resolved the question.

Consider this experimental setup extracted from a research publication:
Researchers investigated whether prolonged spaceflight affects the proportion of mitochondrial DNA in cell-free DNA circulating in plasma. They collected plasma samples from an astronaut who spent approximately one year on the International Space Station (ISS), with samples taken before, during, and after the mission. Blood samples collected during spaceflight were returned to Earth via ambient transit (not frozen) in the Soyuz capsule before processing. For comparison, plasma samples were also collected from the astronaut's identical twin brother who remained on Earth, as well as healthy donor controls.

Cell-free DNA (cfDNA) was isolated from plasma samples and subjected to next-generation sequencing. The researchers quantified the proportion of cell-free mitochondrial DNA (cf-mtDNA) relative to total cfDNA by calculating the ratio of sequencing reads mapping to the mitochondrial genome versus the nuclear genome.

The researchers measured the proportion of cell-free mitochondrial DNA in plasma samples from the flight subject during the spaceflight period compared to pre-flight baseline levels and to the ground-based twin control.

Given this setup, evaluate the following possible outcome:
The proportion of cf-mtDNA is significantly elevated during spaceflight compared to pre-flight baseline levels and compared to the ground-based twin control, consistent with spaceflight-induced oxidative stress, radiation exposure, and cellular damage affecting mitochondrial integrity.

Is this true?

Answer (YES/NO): YES